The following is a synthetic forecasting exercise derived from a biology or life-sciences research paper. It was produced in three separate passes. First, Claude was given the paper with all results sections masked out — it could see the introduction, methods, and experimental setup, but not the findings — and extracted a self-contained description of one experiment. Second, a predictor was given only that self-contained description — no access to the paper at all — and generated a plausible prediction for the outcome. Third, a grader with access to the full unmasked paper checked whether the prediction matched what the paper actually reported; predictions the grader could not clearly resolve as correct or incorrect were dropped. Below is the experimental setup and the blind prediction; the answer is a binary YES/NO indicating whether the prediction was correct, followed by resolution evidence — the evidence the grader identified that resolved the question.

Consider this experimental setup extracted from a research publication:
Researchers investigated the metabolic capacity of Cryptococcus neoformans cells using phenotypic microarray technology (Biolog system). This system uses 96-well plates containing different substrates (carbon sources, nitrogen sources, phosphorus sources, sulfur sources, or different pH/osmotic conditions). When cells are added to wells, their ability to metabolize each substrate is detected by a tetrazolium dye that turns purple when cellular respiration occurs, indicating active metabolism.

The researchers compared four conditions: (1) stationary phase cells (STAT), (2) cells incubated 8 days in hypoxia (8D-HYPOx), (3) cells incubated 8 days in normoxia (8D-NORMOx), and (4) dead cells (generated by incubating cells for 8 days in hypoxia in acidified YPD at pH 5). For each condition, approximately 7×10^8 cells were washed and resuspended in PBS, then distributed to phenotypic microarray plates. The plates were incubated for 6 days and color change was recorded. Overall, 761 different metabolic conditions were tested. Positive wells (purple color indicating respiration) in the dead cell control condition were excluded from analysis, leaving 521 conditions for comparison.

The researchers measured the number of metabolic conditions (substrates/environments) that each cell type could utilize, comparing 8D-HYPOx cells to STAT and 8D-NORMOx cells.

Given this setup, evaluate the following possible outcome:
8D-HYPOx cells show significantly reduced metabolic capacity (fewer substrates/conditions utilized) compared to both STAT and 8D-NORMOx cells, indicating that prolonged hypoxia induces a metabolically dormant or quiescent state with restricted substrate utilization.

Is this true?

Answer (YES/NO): YES